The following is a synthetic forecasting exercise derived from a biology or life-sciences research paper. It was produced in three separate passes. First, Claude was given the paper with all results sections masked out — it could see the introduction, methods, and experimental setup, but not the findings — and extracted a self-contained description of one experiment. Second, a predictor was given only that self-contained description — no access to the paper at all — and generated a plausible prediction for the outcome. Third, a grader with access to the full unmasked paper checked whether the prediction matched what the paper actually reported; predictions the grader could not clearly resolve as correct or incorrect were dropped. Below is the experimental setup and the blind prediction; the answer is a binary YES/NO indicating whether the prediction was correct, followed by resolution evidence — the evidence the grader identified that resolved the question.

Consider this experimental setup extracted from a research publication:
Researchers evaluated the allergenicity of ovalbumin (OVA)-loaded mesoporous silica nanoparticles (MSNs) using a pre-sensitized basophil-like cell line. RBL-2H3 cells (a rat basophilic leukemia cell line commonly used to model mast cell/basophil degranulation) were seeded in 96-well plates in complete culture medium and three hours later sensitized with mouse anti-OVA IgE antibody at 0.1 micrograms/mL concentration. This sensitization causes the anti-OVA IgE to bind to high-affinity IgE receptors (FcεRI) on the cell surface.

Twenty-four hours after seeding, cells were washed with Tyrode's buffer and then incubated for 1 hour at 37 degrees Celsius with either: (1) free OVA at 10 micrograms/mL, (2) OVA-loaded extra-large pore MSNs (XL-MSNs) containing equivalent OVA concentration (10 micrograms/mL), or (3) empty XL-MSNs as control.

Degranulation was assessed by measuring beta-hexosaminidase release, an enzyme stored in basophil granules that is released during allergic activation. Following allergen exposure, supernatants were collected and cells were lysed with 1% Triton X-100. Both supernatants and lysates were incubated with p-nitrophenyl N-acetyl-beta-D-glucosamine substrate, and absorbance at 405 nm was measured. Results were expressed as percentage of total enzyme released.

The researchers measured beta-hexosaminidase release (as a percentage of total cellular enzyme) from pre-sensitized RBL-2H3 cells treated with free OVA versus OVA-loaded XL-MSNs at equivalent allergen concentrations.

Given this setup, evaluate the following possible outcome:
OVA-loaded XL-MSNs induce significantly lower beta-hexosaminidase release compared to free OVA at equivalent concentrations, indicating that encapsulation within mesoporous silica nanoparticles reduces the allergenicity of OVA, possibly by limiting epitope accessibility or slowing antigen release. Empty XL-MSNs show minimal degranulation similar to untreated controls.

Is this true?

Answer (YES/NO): YES